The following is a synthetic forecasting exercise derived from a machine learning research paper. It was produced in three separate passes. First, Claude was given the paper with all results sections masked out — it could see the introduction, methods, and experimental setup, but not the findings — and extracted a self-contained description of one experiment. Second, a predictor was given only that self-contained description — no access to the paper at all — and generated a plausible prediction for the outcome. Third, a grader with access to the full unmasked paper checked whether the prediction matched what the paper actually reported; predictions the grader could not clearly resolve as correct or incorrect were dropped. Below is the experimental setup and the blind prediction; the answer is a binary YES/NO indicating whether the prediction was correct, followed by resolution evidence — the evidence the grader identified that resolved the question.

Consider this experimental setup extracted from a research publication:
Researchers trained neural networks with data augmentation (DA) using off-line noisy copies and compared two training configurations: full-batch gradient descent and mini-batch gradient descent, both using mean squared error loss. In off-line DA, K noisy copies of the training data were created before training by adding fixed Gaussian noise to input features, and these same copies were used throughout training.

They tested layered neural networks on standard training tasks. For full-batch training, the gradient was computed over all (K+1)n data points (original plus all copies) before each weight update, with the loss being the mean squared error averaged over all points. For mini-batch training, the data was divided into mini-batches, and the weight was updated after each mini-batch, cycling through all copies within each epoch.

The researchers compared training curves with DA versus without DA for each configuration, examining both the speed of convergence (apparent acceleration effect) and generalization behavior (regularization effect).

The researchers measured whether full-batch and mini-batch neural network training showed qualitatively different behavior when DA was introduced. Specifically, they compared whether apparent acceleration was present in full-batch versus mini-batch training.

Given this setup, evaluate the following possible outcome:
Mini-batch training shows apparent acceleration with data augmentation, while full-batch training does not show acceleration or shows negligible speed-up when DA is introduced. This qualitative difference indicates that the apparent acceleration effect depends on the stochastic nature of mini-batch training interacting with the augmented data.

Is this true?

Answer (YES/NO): YES